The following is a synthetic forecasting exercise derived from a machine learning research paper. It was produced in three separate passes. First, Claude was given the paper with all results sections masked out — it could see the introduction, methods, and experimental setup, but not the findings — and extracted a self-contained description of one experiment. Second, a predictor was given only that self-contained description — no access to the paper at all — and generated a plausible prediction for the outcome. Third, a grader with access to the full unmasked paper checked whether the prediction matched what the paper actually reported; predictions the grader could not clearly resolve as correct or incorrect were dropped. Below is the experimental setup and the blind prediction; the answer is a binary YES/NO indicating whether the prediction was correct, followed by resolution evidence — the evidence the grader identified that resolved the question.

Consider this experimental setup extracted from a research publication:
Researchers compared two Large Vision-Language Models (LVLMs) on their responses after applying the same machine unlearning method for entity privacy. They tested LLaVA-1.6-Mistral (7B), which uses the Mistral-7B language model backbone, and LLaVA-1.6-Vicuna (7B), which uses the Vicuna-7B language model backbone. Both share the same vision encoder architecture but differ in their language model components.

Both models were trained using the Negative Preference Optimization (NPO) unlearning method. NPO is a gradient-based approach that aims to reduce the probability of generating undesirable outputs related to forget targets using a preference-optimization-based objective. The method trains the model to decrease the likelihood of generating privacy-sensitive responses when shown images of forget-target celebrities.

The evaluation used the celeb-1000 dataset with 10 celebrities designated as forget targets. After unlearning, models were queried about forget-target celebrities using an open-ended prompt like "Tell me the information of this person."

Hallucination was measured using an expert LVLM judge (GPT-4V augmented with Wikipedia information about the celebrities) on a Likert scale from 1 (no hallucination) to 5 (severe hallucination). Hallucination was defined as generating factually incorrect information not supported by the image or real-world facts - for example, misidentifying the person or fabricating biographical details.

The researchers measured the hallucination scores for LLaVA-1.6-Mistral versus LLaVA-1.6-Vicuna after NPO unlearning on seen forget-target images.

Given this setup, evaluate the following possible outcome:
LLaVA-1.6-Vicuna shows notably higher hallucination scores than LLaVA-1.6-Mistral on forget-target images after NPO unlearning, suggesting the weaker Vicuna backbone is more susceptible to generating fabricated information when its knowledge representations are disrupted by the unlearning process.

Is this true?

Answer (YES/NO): YES